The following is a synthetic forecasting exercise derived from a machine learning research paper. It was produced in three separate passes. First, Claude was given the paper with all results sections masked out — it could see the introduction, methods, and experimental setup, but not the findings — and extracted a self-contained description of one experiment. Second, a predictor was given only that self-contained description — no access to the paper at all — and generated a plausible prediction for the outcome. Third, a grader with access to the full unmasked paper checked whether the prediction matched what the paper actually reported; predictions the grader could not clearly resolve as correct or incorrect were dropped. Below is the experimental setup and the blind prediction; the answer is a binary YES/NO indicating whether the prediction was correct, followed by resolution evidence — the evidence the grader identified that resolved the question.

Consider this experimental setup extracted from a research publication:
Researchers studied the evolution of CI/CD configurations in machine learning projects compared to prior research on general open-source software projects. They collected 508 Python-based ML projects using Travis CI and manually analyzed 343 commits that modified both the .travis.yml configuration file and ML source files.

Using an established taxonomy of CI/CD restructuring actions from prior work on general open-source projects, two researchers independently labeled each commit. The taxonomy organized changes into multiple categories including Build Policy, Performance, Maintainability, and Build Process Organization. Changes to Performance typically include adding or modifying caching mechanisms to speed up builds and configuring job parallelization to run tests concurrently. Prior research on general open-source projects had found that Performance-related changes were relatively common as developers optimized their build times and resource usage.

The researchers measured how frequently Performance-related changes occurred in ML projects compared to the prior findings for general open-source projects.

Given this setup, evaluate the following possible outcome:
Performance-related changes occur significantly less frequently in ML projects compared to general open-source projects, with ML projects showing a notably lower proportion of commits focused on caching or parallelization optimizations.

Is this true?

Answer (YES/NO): YES